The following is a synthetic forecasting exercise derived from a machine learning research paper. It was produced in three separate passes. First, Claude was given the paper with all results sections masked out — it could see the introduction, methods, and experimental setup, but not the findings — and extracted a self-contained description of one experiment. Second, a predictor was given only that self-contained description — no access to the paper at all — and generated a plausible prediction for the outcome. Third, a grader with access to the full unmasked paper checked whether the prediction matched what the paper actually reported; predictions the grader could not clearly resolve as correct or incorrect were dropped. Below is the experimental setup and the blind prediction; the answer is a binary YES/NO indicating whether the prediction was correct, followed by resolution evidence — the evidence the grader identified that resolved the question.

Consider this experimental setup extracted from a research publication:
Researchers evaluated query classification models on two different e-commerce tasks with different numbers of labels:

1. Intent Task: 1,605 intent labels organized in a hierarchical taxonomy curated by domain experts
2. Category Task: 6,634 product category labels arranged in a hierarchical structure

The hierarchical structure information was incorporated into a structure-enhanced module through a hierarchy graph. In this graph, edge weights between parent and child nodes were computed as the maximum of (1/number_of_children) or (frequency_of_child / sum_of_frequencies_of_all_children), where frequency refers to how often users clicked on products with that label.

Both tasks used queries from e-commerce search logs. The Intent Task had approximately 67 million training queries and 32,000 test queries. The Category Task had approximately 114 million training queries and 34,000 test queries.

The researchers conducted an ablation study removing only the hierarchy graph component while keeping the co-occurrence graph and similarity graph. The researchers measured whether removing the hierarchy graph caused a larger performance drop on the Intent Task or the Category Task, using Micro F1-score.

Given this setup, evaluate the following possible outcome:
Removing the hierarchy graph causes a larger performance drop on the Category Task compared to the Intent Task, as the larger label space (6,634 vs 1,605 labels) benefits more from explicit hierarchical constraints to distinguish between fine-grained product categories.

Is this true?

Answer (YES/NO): YES